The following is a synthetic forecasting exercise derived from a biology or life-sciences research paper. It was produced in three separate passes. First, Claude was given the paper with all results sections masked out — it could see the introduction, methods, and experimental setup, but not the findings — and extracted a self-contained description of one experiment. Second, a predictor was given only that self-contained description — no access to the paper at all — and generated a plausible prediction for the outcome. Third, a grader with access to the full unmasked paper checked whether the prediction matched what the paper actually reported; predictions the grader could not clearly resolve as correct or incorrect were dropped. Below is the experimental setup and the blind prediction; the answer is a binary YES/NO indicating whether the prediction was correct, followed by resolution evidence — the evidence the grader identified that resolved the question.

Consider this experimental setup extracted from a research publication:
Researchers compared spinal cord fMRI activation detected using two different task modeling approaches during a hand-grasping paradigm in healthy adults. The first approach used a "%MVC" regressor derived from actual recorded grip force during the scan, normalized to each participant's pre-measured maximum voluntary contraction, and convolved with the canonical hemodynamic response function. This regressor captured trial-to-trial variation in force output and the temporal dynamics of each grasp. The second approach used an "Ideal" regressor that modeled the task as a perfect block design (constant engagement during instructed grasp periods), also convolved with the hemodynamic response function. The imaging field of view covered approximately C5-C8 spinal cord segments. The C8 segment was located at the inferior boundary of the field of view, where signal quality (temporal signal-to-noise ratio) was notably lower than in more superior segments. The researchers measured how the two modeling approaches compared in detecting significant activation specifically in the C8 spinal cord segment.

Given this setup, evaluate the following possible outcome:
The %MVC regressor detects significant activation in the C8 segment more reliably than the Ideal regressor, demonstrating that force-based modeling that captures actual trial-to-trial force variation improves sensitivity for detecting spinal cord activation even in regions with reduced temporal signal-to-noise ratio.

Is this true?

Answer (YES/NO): YES